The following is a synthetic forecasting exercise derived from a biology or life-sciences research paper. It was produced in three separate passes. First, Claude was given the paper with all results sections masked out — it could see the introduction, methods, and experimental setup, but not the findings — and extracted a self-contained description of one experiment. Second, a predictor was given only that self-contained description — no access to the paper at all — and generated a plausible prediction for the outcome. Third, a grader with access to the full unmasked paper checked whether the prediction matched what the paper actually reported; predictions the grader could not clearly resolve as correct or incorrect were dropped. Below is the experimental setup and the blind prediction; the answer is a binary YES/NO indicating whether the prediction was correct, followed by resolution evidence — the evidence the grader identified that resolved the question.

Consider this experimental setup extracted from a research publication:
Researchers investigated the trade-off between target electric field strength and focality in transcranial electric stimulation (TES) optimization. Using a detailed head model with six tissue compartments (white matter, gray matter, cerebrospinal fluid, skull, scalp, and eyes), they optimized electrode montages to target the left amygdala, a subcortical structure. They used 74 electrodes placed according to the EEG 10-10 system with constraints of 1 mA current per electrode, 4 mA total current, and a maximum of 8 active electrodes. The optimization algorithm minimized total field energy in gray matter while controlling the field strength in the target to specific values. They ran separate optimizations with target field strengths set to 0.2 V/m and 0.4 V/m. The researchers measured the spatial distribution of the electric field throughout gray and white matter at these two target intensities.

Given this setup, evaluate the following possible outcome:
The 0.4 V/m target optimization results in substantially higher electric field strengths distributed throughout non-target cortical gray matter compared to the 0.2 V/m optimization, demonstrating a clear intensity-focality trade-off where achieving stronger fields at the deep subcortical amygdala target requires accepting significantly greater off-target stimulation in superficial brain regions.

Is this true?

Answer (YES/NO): YES